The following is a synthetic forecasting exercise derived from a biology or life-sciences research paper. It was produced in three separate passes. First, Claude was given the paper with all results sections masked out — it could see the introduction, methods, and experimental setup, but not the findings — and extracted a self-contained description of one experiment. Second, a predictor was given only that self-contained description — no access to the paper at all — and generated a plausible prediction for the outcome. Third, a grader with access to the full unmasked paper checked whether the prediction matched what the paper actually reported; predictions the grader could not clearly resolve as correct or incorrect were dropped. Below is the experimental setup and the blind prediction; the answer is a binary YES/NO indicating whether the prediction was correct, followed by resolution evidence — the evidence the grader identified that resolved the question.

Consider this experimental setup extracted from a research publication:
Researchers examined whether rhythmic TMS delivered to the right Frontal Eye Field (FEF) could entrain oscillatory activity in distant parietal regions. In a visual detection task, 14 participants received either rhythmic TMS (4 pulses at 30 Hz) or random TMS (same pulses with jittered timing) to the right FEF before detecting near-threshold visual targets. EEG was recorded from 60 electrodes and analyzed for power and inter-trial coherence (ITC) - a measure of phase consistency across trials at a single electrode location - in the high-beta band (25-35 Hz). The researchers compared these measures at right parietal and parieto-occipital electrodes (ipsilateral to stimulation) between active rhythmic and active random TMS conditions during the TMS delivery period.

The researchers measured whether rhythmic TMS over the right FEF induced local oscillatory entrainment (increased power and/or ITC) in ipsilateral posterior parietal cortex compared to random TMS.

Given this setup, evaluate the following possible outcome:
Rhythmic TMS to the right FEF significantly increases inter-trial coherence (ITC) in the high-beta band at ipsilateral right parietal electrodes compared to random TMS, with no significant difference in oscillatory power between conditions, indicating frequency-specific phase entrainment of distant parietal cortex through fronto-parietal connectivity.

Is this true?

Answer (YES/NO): YES